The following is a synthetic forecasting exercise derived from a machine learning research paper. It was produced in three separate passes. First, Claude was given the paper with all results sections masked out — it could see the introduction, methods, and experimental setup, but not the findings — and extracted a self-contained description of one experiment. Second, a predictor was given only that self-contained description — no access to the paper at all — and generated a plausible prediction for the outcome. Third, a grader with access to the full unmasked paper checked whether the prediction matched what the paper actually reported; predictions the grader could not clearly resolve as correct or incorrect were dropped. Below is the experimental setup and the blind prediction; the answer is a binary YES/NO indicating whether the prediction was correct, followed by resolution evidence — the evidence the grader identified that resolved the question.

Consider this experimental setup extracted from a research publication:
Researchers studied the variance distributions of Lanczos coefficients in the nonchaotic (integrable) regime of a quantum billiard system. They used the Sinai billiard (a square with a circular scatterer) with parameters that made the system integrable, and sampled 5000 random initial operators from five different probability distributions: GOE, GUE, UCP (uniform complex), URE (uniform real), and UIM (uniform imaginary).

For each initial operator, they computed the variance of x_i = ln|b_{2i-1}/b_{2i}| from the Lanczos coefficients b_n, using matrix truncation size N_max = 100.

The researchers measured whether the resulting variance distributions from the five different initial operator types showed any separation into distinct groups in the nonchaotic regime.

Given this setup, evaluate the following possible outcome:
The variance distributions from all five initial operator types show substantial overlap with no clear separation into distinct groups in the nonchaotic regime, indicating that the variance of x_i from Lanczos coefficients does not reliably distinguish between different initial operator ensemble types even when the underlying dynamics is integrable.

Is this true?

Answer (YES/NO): YES